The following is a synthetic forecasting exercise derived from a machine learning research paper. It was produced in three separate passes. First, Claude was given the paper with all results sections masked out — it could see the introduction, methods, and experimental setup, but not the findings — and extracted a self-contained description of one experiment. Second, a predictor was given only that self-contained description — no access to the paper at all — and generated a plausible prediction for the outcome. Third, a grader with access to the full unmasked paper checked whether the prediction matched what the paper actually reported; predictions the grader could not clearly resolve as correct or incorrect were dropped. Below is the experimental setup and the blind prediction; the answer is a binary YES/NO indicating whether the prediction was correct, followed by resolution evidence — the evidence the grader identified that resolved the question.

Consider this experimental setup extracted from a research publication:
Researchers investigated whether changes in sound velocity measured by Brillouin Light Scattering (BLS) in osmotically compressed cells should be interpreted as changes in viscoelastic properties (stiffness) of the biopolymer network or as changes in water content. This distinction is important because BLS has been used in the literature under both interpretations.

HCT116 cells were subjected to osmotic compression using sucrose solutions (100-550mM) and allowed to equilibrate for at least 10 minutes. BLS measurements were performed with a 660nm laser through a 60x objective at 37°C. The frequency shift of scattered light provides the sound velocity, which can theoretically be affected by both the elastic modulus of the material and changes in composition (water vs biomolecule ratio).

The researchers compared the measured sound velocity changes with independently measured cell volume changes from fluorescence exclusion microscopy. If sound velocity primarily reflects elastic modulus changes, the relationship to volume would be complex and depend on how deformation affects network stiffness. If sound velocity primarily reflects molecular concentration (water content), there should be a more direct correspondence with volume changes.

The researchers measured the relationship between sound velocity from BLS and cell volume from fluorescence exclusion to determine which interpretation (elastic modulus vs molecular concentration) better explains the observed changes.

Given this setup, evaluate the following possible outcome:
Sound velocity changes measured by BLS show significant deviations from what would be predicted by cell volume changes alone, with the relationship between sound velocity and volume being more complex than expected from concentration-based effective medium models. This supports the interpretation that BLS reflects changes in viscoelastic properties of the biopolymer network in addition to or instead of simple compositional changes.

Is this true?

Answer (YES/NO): NO